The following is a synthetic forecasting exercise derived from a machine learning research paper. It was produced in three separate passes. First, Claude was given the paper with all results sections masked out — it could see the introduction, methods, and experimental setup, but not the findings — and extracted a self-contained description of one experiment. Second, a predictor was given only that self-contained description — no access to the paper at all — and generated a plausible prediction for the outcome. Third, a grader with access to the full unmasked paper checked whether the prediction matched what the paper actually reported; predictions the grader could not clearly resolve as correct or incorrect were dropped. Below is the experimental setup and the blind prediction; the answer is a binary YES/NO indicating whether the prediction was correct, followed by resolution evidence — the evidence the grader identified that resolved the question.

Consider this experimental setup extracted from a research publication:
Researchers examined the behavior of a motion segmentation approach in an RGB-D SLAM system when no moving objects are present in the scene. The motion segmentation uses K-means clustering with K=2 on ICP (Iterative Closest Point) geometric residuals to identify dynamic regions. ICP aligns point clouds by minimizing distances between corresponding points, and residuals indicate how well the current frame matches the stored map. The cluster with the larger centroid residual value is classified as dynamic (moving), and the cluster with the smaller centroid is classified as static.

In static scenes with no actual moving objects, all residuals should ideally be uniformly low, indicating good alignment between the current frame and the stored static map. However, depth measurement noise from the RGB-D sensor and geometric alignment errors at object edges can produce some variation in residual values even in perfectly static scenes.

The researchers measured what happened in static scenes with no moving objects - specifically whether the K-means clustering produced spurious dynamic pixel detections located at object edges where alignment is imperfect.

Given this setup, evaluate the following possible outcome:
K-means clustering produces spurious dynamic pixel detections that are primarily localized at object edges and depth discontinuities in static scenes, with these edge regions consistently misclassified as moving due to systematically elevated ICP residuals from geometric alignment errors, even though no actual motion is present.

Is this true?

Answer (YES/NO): YES